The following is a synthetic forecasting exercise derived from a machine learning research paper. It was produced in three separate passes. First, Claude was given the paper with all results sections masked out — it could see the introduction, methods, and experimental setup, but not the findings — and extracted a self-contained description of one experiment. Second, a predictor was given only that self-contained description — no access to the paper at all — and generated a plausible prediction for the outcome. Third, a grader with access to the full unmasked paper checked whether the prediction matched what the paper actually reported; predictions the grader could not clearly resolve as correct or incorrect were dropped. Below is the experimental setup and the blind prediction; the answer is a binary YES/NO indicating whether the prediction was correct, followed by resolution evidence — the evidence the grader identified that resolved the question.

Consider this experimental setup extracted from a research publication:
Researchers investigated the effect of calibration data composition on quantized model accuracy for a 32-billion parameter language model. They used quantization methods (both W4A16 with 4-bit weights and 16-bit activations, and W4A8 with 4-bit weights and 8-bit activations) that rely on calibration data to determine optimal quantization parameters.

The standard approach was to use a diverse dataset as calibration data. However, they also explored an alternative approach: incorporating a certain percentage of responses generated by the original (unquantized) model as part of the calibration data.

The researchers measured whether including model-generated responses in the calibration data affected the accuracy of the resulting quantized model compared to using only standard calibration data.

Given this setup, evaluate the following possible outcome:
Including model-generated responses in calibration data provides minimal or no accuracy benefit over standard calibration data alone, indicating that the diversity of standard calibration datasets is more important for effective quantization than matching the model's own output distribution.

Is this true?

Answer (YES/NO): NO